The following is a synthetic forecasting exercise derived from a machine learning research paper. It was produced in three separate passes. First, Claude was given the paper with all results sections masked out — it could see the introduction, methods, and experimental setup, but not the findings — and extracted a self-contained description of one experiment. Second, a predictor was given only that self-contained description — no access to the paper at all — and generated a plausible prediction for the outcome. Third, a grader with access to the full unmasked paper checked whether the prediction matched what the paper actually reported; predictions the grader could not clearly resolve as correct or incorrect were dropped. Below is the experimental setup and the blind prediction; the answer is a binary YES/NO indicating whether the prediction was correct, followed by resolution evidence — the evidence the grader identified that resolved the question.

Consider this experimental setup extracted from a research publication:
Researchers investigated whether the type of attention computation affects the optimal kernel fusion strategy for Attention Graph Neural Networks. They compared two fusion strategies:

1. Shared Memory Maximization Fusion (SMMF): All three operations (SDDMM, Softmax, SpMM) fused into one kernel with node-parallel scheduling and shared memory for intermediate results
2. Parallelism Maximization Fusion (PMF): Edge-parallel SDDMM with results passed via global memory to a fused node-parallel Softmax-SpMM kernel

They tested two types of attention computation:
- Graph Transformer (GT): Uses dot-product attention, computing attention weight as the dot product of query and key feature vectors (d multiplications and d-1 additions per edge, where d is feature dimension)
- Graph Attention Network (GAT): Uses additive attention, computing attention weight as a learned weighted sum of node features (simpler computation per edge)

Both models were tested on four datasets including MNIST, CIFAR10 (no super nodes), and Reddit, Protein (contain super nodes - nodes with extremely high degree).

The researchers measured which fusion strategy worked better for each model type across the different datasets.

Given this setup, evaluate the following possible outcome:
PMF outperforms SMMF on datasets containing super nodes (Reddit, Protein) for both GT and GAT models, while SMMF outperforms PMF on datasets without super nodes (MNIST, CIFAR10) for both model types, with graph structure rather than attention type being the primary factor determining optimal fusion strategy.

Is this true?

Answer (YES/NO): NO